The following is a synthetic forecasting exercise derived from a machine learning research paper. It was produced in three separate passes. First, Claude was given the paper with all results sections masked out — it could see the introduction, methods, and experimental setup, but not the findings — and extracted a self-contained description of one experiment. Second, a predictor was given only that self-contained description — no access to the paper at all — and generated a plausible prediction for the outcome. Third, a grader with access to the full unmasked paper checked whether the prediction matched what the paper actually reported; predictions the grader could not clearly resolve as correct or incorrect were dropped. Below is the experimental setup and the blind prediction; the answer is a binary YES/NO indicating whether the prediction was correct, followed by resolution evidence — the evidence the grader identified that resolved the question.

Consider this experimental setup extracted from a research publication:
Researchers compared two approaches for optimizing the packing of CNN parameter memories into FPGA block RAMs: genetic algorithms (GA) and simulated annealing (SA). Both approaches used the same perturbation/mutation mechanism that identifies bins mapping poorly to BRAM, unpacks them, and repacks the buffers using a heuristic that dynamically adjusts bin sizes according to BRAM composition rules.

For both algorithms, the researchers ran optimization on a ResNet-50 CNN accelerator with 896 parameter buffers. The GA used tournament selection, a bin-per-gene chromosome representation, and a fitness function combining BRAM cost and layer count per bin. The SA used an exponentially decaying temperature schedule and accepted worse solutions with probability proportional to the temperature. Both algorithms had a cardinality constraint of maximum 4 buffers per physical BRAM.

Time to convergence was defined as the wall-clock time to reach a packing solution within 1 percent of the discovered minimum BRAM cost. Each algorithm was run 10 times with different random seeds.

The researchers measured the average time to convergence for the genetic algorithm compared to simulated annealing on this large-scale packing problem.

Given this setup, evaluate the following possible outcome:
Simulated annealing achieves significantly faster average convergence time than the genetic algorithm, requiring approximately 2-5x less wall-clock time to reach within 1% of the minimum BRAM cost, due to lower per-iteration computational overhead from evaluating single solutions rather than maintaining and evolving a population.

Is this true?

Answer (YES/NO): YES